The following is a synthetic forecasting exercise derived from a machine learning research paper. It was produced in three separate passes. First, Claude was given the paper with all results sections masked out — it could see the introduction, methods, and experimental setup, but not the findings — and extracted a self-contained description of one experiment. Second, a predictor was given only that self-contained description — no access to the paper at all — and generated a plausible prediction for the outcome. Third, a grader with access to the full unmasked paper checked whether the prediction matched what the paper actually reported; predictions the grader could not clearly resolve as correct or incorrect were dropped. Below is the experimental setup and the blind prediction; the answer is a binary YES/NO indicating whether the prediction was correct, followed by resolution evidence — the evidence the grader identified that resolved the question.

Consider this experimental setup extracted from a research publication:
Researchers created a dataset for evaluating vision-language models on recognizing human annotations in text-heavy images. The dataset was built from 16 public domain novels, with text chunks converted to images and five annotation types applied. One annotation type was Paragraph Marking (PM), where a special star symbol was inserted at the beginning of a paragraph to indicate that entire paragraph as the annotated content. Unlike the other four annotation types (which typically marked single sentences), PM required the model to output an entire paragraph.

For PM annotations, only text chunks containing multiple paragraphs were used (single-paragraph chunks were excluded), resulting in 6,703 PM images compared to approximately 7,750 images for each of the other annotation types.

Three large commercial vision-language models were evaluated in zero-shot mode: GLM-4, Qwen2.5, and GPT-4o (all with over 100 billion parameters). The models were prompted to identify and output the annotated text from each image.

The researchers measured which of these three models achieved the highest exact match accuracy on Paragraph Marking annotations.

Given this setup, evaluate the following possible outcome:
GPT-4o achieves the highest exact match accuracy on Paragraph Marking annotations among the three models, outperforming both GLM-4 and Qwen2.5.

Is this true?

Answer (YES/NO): NO